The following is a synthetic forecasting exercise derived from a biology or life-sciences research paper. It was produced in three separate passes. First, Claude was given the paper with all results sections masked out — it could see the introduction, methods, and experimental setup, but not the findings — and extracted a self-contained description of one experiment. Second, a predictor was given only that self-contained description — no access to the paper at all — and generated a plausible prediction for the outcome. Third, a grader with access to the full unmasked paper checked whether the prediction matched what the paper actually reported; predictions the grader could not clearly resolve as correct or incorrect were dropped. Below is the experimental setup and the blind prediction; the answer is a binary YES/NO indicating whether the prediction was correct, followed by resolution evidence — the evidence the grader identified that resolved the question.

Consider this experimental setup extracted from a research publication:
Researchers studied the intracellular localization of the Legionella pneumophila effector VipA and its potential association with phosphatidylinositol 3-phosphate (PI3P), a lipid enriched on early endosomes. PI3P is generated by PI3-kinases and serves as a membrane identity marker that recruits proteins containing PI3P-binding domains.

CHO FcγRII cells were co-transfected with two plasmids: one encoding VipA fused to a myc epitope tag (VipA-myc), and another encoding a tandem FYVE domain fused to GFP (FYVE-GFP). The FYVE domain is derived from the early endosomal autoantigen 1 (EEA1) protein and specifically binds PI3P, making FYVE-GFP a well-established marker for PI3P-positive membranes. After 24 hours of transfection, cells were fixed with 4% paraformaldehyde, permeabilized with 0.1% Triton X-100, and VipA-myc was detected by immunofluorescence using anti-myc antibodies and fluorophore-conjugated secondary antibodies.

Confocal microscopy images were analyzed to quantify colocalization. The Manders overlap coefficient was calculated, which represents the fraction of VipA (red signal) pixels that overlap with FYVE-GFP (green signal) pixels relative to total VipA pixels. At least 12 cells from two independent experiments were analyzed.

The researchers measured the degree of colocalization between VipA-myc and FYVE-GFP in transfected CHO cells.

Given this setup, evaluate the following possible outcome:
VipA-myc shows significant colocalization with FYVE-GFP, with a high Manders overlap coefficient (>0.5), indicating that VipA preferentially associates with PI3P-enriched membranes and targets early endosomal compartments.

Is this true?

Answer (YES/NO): NO